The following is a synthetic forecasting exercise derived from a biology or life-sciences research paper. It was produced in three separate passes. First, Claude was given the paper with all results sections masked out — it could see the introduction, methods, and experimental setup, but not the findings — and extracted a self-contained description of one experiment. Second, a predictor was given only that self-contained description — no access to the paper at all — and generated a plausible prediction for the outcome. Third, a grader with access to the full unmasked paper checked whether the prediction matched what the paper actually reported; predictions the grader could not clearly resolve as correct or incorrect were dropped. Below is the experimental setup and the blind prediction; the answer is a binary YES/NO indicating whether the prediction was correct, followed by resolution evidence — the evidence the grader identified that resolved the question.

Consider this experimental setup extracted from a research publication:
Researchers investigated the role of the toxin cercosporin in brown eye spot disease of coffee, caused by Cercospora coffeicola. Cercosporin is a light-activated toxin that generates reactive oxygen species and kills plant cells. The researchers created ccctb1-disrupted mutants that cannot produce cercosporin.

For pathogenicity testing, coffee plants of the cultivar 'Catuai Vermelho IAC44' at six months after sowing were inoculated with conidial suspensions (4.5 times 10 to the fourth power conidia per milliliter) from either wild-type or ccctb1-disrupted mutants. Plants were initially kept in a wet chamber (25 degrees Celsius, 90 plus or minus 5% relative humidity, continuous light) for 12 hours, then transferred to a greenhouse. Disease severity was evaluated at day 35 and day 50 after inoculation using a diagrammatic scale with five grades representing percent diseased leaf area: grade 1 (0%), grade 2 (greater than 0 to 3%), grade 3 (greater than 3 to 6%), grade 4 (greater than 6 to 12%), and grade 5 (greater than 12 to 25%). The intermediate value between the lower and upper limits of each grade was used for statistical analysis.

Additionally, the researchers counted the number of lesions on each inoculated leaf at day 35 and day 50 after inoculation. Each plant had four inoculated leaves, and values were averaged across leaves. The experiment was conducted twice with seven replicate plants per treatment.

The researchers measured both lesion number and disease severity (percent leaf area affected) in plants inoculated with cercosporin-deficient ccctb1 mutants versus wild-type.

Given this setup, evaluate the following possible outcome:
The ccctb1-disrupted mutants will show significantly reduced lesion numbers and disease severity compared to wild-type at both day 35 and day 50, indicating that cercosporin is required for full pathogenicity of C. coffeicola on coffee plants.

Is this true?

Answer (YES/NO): NO